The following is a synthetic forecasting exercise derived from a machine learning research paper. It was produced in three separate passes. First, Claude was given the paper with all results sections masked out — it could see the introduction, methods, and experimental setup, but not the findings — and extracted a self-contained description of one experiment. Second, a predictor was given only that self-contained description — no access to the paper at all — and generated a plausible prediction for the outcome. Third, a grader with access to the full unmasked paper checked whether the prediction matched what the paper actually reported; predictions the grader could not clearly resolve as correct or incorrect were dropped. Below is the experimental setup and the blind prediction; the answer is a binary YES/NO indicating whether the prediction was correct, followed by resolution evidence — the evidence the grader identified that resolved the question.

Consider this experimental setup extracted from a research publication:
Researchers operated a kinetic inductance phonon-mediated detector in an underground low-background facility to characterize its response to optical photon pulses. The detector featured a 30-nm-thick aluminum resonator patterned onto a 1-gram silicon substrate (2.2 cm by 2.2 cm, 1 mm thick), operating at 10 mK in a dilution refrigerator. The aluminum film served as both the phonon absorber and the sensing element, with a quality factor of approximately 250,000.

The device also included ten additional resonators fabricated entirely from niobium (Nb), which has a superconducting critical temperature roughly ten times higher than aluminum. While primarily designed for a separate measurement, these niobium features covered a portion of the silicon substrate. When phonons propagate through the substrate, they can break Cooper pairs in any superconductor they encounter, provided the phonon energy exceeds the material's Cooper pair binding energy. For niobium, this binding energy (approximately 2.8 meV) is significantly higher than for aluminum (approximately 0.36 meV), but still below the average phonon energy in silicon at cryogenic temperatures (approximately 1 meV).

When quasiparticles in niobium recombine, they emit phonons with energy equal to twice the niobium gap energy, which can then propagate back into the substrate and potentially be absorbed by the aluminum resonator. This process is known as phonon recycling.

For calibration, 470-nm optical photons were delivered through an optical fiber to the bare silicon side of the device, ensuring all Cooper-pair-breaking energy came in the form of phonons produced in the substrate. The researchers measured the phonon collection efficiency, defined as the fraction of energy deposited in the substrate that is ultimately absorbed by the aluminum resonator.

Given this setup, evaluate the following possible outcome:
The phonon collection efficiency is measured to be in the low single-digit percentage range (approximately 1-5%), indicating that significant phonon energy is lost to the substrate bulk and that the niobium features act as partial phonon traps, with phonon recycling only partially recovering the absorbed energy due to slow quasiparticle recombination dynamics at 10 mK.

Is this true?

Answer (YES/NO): NO